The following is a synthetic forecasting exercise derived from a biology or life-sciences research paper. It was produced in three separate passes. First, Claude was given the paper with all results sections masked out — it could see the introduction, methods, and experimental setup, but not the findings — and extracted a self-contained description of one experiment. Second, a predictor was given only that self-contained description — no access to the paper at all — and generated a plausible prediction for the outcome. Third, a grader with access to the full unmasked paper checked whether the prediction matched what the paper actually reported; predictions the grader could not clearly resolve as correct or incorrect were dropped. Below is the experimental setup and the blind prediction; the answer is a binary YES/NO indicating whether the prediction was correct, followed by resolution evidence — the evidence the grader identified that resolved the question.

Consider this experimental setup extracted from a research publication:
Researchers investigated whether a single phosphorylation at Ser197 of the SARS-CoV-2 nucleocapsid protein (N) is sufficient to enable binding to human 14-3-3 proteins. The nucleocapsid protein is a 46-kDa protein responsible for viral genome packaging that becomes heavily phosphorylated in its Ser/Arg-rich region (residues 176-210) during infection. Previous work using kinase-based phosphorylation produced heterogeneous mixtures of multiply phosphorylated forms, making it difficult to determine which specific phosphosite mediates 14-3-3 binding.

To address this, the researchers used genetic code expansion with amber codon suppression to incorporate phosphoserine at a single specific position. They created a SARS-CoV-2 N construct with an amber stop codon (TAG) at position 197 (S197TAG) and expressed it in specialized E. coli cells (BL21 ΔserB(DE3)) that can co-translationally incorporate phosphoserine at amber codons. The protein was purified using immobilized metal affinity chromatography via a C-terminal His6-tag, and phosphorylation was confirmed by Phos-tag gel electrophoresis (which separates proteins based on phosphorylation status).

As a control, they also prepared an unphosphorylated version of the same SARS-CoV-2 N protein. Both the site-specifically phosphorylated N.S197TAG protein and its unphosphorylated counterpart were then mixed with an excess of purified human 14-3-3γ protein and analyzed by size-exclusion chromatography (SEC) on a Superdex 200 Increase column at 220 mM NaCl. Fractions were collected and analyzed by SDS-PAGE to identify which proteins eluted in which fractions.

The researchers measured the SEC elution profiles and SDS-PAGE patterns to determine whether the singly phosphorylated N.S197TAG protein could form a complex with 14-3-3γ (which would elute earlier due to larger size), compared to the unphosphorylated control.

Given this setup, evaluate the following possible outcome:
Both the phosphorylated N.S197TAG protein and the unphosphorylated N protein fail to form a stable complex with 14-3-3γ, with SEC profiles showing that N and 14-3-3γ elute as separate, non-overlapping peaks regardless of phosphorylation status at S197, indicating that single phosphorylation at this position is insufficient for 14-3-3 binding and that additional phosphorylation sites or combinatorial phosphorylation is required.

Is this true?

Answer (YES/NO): NO